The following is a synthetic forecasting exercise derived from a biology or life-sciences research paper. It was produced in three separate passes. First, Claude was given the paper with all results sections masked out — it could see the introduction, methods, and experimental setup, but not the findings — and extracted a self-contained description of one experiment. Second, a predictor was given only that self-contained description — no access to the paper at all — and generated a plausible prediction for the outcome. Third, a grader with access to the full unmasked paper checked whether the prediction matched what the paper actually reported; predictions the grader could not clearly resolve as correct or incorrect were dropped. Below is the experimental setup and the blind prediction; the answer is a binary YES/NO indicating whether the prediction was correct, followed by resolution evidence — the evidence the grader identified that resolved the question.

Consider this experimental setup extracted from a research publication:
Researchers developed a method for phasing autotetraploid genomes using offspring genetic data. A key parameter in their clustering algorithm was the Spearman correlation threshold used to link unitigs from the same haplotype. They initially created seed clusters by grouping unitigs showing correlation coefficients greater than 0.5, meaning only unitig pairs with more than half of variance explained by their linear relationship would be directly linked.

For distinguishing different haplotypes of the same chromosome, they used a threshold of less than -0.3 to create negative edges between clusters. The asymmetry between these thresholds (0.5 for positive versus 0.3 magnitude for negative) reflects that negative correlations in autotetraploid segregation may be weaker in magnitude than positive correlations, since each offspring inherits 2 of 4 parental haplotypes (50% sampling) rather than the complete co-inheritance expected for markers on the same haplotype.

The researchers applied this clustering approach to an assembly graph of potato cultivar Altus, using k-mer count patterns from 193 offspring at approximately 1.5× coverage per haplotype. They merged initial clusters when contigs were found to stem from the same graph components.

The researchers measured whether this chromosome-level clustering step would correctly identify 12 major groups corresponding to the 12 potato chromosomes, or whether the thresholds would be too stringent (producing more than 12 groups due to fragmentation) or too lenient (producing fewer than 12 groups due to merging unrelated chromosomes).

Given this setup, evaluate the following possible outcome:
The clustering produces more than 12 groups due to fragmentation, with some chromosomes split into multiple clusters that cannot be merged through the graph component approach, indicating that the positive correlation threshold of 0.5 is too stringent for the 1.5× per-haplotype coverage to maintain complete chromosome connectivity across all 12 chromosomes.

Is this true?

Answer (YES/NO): NO